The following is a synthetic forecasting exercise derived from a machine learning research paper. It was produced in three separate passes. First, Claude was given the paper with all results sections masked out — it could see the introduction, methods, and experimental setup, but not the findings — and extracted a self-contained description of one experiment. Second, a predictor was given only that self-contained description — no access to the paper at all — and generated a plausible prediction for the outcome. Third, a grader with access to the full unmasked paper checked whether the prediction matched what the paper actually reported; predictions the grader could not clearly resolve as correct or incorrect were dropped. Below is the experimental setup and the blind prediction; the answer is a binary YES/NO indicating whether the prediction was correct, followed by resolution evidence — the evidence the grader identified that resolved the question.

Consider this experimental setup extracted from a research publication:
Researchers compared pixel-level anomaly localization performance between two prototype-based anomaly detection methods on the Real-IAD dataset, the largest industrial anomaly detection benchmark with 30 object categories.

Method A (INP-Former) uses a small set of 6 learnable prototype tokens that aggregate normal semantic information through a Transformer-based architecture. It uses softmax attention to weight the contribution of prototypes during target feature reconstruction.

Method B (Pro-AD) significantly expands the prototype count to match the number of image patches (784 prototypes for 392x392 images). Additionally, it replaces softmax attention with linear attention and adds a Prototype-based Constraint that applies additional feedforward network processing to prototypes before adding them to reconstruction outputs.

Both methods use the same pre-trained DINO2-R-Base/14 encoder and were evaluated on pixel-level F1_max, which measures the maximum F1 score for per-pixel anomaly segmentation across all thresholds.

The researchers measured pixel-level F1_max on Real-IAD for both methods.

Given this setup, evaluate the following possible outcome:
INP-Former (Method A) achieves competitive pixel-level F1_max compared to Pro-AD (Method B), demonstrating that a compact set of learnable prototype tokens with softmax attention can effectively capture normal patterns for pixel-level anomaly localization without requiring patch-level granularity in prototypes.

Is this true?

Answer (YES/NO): YES